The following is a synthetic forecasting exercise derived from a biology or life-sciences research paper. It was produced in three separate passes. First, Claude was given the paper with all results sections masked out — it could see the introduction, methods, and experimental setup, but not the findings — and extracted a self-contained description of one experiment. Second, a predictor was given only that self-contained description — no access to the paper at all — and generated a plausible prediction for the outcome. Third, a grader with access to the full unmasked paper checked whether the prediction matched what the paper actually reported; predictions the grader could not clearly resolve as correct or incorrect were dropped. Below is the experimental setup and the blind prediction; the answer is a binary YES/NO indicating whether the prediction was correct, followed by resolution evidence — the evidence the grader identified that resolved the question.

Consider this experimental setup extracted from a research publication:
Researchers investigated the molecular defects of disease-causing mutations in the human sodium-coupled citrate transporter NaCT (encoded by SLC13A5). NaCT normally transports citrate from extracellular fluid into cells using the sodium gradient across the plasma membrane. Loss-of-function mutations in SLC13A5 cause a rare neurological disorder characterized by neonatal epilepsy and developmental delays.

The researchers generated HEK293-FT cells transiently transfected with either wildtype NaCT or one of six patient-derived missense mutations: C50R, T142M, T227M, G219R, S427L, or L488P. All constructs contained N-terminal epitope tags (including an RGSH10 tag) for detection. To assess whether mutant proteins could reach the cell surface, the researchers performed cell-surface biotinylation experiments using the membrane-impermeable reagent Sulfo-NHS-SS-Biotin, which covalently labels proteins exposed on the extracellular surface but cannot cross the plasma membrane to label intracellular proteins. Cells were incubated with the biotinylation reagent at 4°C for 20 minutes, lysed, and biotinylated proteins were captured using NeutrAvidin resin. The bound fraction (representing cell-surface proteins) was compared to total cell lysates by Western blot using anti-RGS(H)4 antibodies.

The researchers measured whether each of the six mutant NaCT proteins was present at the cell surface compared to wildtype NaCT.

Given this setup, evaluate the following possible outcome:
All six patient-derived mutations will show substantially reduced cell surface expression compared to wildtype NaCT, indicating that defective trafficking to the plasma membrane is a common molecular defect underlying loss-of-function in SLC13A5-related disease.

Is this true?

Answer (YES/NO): NO